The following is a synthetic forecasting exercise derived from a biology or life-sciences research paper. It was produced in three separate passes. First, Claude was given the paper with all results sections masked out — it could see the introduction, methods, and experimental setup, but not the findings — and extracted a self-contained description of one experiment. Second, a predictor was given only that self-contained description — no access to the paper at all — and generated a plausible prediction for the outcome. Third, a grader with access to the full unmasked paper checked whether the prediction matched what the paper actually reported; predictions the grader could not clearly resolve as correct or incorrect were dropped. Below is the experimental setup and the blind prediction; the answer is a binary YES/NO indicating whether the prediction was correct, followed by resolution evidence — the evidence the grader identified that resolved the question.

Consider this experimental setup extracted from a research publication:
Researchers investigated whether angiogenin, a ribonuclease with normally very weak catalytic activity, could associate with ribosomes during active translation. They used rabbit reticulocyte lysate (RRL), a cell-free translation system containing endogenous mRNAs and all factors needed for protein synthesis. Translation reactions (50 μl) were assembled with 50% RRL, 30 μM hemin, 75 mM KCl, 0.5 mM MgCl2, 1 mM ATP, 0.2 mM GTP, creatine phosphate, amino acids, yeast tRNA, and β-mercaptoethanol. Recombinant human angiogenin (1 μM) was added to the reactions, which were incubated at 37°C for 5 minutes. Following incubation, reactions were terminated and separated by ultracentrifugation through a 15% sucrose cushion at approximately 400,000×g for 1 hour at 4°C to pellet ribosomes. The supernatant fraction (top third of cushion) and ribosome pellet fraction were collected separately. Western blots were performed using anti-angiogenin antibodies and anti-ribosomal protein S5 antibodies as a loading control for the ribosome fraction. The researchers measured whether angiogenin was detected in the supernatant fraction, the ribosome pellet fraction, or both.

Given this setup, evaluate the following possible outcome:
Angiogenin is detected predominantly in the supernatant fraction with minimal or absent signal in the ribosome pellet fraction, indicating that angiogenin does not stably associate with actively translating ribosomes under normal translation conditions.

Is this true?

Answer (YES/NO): NO